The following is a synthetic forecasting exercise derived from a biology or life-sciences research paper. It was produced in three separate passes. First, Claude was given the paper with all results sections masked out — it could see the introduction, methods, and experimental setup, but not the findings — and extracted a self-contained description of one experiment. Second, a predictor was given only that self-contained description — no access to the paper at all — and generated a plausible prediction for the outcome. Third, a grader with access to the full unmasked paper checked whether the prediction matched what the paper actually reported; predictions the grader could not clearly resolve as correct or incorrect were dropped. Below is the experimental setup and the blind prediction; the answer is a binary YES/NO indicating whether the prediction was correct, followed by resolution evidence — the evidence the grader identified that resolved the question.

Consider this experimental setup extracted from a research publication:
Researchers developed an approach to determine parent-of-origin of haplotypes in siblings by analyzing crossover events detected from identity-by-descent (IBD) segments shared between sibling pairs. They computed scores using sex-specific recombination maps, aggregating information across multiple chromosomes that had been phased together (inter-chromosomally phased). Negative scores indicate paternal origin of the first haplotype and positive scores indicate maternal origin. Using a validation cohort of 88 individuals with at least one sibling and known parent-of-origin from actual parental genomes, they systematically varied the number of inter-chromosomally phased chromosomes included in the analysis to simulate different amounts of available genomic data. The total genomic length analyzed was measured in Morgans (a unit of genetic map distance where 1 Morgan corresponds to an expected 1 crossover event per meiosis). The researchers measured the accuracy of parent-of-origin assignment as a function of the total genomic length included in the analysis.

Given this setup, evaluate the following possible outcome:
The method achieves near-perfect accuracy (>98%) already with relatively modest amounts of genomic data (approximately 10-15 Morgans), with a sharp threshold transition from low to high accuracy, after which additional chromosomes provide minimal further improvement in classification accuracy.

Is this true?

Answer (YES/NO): YES